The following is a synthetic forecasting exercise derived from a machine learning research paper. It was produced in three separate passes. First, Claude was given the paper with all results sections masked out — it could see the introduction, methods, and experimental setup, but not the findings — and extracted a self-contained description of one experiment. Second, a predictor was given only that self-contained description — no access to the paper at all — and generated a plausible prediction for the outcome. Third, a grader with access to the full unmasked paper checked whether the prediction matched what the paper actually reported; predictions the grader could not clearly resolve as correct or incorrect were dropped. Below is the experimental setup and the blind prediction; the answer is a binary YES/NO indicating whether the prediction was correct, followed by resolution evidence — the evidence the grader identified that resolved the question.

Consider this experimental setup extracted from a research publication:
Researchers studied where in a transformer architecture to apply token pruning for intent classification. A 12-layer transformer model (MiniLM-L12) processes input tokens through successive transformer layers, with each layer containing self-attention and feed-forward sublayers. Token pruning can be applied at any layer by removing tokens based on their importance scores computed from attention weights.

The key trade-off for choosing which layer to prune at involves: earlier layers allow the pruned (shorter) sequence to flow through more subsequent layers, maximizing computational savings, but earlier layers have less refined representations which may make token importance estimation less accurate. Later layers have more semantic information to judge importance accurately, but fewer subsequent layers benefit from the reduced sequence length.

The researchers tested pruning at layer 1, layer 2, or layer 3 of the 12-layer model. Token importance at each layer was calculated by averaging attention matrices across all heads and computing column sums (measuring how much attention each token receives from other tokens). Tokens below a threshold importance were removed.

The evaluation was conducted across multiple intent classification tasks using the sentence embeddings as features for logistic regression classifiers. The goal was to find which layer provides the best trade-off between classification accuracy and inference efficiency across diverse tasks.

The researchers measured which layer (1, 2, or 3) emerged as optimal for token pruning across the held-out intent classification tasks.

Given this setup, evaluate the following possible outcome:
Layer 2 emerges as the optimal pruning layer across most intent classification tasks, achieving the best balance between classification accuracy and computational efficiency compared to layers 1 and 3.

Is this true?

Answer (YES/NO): NO